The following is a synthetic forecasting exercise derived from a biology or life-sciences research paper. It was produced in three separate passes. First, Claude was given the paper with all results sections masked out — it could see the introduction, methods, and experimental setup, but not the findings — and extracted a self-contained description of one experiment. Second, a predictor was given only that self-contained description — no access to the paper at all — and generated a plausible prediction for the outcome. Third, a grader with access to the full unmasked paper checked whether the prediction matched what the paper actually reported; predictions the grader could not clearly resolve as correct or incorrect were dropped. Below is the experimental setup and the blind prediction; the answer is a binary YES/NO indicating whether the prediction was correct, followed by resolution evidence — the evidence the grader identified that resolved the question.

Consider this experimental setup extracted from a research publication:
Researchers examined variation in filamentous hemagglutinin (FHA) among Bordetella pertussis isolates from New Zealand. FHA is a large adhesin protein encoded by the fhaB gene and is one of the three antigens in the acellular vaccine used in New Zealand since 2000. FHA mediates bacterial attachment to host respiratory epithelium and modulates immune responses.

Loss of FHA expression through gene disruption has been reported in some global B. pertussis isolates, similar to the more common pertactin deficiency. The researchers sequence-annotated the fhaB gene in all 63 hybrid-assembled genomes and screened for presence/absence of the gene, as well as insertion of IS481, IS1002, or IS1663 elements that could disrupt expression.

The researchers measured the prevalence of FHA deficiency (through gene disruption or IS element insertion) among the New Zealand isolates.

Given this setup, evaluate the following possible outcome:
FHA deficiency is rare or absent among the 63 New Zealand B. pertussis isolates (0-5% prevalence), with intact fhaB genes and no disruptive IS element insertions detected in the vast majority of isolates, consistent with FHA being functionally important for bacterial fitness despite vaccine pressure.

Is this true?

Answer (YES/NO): YES